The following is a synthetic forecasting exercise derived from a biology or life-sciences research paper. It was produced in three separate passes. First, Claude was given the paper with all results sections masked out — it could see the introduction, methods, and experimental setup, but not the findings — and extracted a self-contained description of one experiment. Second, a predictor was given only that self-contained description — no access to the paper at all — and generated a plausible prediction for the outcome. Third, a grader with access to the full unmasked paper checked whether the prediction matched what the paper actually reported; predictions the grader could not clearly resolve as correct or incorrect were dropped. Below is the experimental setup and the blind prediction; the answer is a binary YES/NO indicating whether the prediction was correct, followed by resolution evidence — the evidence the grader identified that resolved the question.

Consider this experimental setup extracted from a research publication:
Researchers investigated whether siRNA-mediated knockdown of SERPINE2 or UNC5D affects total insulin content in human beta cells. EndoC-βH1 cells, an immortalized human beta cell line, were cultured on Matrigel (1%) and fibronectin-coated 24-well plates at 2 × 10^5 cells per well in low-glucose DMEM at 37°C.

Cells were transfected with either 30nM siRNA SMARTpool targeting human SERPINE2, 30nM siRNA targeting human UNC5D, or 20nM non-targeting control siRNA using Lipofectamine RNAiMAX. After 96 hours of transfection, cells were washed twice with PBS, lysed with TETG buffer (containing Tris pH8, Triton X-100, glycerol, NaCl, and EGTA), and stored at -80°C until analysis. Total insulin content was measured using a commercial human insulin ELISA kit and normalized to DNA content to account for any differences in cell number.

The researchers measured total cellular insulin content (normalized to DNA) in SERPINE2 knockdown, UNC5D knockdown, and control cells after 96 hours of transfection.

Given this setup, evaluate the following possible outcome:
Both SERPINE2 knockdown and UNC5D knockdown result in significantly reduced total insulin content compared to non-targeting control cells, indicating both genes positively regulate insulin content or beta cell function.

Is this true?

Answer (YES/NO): NO